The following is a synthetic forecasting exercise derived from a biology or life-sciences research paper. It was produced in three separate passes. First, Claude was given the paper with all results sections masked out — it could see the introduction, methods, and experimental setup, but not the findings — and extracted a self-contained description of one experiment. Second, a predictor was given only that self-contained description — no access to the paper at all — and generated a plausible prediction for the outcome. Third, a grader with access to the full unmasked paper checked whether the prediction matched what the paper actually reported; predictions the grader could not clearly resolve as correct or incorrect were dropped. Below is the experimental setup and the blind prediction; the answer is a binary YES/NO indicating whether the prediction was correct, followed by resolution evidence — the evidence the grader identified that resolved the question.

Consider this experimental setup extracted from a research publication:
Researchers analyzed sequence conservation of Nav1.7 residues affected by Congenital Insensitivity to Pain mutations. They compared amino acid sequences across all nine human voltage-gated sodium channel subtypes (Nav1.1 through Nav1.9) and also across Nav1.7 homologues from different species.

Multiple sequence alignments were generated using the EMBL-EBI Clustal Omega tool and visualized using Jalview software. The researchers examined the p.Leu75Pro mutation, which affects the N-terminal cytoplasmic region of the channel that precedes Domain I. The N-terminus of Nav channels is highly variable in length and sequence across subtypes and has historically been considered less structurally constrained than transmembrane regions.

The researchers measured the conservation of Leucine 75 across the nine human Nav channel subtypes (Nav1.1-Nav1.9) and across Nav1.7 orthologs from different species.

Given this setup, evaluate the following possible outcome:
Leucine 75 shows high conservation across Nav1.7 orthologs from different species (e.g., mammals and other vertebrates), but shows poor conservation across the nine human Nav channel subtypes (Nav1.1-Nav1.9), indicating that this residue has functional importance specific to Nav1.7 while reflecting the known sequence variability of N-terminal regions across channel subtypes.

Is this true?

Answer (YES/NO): NO